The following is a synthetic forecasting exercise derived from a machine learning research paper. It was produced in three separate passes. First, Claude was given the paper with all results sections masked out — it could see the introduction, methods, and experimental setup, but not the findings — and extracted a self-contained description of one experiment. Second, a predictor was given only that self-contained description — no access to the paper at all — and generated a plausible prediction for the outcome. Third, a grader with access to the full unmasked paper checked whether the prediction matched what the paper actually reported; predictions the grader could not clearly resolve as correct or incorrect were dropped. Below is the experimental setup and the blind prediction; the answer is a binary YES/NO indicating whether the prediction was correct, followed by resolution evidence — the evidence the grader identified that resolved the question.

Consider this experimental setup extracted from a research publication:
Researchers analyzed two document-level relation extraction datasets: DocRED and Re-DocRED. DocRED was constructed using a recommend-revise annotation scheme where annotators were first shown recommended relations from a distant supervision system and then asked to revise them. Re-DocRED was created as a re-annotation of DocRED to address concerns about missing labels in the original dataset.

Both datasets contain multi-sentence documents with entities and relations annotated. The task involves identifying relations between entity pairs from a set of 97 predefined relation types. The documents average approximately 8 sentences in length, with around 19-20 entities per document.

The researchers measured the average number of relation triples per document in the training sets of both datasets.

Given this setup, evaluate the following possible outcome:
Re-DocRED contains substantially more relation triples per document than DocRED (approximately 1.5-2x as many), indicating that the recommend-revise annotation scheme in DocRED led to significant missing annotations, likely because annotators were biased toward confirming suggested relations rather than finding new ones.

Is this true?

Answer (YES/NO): NO